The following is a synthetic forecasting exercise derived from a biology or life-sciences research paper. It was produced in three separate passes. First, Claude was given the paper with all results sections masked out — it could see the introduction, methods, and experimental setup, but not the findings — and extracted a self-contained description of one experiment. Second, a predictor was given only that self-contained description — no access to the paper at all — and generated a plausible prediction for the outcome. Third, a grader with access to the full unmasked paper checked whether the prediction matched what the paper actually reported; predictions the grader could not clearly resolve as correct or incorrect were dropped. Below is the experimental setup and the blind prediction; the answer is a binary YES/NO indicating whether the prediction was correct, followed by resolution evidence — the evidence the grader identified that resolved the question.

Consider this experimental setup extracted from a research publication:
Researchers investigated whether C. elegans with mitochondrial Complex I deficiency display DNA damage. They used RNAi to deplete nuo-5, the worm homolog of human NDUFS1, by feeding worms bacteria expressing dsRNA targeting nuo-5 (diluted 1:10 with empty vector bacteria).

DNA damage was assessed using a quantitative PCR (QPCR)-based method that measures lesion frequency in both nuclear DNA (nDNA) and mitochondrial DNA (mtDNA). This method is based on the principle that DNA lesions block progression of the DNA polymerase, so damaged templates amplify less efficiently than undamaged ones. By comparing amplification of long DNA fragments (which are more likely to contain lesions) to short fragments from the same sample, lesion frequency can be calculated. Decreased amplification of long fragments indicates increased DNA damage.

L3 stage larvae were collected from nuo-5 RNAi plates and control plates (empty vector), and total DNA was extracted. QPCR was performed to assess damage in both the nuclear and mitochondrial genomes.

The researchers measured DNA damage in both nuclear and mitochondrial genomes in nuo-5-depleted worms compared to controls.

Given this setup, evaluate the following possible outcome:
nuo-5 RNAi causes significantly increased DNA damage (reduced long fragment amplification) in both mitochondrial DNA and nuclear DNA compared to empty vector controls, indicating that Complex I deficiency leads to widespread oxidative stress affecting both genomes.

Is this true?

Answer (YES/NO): NO